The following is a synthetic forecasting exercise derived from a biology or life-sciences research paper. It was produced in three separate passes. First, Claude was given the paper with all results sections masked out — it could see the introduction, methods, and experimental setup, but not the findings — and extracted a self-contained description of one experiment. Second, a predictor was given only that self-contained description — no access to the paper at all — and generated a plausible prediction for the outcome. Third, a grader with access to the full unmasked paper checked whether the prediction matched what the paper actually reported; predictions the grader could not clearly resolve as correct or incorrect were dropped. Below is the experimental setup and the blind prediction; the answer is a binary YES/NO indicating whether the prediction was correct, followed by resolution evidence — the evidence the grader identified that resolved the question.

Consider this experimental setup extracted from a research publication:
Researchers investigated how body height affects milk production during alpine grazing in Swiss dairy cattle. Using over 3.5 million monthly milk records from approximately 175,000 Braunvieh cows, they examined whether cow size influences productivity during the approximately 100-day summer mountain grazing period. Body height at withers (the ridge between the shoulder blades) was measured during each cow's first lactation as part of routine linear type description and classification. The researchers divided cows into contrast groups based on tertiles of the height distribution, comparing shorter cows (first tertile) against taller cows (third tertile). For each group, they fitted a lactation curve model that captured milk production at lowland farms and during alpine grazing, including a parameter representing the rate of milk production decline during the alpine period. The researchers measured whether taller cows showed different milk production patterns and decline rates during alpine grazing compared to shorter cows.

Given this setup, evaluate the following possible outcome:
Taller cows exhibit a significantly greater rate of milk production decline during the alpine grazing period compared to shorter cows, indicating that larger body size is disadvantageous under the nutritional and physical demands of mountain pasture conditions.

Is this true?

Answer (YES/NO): YES